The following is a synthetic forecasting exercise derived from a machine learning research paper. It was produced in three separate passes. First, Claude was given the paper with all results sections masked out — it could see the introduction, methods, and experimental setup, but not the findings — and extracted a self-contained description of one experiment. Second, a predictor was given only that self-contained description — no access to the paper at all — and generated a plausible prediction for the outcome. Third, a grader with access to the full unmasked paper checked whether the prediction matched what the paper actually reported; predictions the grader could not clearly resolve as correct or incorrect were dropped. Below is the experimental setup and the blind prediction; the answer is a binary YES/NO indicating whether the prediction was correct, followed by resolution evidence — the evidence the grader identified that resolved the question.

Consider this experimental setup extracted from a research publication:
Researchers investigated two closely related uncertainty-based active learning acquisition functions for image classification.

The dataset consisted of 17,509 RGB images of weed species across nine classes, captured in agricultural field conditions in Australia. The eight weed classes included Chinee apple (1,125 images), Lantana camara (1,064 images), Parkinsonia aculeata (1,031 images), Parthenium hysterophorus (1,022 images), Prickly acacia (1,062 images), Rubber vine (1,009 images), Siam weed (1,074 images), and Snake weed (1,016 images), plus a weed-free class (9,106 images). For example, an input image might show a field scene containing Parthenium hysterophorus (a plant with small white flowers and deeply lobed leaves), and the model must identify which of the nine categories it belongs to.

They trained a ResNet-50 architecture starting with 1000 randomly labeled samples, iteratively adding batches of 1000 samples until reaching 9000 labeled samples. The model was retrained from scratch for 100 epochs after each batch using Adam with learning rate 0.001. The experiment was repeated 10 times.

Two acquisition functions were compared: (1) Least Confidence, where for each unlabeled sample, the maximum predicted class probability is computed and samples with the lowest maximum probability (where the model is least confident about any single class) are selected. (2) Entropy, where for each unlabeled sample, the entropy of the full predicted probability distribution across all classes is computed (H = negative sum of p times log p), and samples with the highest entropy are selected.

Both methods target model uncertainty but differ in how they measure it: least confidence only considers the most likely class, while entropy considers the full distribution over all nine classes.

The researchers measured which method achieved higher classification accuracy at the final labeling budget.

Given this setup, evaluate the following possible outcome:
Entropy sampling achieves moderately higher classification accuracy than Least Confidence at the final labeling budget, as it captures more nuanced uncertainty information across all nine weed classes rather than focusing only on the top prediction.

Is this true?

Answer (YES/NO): NO